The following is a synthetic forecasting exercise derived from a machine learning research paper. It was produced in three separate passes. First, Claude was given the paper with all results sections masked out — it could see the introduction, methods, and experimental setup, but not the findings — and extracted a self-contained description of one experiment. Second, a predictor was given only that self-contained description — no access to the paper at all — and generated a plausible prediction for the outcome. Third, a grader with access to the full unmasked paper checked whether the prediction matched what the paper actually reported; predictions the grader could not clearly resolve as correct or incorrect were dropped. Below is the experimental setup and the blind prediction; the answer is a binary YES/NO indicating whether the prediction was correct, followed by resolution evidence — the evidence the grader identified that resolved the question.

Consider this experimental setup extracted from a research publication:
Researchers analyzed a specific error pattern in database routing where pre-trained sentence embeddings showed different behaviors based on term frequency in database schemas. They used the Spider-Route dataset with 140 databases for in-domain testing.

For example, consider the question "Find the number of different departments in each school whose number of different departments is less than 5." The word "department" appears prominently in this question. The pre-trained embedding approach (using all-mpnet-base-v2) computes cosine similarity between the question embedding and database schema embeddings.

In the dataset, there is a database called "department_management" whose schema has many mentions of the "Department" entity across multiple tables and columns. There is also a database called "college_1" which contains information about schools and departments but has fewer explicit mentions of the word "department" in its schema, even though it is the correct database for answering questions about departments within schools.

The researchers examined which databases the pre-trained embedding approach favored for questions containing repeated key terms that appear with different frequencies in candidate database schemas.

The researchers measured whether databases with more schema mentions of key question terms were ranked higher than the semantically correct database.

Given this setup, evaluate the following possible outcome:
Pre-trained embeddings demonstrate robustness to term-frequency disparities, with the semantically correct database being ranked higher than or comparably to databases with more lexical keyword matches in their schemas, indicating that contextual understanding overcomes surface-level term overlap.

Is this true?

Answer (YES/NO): NO